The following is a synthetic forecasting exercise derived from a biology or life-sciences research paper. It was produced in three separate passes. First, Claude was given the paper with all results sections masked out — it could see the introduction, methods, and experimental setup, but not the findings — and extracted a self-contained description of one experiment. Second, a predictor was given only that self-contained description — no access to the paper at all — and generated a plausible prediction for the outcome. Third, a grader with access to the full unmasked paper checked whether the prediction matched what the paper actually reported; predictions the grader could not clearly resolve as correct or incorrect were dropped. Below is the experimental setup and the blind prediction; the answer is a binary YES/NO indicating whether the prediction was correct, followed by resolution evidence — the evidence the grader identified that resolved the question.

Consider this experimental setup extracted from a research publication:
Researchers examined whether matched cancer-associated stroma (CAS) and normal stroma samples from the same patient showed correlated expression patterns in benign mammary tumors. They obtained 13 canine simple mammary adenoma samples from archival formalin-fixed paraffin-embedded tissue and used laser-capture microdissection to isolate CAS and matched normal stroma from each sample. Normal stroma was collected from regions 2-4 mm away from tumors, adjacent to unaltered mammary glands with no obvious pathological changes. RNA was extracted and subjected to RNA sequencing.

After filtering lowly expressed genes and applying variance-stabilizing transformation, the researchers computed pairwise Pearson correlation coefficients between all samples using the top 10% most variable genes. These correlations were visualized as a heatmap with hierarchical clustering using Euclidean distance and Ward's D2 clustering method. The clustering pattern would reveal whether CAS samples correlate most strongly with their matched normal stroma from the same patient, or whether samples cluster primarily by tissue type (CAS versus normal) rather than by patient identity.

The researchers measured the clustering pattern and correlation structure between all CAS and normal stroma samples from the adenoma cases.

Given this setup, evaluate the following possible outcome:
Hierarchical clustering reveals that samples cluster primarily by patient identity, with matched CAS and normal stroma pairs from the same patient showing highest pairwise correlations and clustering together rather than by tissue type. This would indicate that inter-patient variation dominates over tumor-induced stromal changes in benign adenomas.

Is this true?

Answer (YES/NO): NO